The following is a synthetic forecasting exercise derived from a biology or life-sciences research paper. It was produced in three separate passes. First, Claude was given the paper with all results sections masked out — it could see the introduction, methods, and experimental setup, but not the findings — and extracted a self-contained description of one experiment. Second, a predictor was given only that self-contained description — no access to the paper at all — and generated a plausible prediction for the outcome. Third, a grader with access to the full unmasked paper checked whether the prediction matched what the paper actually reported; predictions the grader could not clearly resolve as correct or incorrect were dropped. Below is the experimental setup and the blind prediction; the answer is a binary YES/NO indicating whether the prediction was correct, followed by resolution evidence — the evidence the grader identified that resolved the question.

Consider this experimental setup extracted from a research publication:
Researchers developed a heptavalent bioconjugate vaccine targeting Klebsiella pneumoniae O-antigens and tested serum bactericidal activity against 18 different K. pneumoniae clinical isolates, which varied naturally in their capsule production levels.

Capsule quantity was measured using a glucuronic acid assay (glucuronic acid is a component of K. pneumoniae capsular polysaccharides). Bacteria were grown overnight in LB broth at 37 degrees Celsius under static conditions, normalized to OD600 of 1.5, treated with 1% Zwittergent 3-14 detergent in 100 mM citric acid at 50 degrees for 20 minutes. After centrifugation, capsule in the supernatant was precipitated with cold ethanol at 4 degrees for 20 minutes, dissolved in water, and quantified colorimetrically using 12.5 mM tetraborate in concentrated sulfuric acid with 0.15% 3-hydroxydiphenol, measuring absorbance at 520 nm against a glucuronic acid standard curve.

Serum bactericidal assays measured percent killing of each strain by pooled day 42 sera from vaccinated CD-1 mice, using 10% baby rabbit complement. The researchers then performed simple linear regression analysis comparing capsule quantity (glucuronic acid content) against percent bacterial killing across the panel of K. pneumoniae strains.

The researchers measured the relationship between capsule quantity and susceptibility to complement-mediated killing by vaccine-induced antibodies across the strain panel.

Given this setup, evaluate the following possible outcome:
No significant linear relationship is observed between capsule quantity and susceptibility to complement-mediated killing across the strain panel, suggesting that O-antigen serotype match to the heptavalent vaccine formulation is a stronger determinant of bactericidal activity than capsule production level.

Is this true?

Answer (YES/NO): NO